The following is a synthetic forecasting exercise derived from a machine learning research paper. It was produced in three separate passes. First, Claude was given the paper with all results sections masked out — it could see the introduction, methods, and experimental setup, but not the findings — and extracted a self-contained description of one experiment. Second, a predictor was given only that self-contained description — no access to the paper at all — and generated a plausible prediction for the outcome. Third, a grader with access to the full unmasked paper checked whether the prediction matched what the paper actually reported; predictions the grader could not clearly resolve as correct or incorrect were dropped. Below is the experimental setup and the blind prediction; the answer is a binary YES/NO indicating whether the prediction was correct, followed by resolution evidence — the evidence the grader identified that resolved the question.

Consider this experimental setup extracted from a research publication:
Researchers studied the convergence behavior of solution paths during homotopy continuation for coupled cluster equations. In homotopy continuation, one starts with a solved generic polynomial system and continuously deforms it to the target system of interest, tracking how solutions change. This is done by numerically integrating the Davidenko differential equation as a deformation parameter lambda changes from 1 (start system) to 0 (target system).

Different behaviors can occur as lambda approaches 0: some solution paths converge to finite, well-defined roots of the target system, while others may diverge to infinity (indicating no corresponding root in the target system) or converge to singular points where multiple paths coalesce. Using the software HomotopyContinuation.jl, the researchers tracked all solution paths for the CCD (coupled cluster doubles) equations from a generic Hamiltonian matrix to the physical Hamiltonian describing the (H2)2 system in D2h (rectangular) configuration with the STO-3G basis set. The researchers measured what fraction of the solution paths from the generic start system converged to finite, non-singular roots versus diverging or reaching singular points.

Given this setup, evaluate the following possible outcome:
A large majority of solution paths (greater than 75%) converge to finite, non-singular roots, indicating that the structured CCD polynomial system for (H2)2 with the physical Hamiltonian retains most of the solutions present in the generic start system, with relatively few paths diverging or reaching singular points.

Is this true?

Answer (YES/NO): NO